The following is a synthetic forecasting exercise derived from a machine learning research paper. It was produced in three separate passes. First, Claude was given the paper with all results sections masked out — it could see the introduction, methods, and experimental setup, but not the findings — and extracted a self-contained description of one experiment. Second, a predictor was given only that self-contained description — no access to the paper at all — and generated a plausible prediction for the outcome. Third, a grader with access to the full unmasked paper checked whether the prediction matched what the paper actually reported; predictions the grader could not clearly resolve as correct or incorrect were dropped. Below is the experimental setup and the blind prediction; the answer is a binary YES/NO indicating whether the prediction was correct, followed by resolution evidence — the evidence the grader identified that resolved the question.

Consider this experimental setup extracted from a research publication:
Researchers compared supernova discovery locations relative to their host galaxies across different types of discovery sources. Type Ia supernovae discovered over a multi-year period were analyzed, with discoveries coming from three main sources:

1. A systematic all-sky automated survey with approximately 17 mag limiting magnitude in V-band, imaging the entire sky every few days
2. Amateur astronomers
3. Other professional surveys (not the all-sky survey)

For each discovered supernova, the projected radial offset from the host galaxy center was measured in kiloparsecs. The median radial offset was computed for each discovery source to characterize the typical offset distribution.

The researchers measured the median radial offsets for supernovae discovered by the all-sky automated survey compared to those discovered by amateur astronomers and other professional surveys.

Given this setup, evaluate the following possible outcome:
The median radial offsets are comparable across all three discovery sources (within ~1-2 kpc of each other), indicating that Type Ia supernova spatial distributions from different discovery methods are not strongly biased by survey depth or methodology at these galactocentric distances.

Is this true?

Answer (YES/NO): NO